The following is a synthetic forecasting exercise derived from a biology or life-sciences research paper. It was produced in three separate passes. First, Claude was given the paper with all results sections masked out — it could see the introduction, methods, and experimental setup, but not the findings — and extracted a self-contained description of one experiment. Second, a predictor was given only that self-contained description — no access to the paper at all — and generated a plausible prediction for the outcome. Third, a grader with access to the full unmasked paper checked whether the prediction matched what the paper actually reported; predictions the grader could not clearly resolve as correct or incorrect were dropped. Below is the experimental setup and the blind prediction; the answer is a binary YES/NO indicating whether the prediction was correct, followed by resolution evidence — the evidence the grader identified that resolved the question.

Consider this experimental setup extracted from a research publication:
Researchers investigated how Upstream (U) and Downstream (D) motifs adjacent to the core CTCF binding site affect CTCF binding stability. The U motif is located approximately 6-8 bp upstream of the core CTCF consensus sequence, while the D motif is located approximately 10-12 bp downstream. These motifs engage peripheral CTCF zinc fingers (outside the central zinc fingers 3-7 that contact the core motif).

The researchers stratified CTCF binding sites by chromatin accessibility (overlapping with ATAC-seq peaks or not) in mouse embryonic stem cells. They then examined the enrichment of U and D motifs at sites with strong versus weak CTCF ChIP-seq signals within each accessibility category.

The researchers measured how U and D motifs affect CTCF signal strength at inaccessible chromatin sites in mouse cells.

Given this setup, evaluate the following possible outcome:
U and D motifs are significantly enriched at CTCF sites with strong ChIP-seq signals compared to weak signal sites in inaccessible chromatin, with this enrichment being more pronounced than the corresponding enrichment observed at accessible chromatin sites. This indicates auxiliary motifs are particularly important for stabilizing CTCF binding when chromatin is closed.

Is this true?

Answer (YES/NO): NO